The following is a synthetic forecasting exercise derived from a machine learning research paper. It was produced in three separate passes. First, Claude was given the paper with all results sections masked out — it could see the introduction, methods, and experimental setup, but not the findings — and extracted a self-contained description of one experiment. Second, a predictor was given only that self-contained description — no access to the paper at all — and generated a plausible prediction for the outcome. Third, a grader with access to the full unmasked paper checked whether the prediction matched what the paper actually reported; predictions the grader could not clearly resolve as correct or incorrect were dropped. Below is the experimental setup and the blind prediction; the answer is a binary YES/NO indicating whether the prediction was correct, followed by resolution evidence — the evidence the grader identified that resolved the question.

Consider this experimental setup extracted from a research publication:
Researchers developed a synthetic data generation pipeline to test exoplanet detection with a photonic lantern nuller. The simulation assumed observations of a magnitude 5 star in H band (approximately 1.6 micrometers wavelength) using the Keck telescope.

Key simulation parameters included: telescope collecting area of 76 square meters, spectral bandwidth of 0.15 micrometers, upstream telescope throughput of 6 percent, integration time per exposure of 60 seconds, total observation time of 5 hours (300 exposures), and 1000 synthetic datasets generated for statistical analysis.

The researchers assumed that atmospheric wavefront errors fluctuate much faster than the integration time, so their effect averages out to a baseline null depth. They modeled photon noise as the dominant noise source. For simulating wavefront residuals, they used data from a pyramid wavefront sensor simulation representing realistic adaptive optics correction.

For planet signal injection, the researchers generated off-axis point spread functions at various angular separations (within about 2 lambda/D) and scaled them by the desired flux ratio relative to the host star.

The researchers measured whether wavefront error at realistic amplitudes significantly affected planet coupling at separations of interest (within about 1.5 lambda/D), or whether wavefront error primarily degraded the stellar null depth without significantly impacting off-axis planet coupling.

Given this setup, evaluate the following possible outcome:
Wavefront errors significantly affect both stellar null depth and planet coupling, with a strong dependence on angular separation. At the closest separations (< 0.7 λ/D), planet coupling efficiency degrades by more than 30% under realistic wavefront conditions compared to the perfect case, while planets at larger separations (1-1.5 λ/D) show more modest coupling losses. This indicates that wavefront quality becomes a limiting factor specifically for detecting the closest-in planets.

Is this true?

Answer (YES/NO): NO